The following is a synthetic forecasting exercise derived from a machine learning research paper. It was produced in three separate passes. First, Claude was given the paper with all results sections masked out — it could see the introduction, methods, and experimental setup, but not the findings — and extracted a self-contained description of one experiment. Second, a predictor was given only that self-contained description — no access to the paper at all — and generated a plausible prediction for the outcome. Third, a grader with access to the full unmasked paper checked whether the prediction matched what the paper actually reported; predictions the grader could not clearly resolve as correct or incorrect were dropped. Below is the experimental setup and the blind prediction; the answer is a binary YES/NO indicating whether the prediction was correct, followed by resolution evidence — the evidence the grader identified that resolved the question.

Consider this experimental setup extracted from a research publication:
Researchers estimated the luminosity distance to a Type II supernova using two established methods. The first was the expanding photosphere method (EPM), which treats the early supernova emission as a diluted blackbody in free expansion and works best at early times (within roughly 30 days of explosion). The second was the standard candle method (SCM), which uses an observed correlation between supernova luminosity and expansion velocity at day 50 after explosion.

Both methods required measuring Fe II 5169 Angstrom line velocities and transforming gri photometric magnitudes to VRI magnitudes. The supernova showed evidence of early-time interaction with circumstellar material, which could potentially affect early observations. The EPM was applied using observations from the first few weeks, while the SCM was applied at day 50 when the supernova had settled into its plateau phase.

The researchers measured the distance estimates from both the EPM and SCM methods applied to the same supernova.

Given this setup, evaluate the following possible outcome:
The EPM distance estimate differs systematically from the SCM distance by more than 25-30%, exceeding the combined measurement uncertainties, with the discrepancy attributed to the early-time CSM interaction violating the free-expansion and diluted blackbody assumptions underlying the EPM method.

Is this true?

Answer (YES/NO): YES